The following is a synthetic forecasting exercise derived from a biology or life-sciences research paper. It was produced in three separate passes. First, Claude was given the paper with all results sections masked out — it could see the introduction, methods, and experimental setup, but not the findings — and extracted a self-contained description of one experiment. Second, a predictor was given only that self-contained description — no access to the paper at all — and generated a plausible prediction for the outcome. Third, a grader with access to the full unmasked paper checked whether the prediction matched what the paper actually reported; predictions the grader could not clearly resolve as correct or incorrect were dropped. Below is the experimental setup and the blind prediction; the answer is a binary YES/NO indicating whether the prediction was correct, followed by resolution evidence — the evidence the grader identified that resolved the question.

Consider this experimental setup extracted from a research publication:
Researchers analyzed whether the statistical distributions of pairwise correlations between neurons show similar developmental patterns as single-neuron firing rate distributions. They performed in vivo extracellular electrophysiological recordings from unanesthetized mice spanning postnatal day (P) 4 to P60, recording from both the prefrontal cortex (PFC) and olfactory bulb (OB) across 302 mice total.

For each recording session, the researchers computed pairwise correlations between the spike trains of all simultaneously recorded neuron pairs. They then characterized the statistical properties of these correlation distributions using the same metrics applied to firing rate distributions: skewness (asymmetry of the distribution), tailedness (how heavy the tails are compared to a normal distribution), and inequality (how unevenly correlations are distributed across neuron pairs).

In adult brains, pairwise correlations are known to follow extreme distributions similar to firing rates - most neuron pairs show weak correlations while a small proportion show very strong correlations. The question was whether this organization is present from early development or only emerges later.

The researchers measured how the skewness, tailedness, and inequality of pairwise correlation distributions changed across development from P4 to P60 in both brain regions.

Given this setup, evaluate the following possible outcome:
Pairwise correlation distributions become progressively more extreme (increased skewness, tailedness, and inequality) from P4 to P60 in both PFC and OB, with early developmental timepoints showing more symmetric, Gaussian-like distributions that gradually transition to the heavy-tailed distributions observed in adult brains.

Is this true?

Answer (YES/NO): NO